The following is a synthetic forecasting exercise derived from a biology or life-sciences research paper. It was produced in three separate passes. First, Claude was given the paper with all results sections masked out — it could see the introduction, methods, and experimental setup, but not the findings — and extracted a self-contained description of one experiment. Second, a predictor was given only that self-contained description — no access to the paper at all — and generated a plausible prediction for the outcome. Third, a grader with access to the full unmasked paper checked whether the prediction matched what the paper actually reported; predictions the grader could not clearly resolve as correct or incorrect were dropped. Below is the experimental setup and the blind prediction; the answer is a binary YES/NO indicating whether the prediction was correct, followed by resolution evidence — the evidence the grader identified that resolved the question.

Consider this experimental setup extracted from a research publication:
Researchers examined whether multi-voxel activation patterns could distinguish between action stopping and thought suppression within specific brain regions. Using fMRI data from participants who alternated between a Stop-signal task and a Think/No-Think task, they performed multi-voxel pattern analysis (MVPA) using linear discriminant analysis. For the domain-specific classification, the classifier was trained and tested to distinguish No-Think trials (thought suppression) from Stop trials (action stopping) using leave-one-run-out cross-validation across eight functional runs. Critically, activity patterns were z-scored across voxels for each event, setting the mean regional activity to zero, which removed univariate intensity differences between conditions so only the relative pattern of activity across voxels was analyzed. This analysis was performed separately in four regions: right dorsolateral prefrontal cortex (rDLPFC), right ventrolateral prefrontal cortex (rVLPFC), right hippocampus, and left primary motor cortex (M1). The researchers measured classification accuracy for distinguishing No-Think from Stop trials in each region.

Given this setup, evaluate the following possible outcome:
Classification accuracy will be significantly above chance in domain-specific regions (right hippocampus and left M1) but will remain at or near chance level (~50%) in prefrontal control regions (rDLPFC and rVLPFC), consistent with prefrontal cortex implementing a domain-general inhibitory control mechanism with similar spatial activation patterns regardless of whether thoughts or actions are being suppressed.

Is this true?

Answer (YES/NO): NO